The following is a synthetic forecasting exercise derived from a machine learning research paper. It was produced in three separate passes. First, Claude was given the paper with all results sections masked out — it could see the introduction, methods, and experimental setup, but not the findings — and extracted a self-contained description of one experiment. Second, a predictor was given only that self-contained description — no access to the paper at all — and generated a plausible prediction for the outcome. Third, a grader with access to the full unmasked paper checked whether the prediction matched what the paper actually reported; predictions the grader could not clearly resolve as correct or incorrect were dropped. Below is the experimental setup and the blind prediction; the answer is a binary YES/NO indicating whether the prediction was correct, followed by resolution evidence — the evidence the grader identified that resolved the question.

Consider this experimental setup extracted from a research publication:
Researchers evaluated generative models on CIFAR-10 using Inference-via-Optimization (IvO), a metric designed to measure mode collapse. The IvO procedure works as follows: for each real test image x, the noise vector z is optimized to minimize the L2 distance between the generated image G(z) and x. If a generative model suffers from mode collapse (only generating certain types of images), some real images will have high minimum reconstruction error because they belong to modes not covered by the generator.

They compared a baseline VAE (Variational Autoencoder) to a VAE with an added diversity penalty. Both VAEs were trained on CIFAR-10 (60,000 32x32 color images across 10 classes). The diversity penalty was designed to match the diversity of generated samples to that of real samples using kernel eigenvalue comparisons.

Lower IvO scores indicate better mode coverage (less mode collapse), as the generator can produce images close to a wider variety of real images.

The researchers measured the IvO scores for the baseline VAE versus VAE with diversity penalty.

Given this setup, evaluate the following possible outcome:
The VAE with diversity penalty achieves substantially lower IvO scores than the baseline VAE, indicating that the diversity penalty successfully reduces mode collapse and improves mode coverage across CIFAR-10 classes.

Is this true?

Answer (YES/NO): YES